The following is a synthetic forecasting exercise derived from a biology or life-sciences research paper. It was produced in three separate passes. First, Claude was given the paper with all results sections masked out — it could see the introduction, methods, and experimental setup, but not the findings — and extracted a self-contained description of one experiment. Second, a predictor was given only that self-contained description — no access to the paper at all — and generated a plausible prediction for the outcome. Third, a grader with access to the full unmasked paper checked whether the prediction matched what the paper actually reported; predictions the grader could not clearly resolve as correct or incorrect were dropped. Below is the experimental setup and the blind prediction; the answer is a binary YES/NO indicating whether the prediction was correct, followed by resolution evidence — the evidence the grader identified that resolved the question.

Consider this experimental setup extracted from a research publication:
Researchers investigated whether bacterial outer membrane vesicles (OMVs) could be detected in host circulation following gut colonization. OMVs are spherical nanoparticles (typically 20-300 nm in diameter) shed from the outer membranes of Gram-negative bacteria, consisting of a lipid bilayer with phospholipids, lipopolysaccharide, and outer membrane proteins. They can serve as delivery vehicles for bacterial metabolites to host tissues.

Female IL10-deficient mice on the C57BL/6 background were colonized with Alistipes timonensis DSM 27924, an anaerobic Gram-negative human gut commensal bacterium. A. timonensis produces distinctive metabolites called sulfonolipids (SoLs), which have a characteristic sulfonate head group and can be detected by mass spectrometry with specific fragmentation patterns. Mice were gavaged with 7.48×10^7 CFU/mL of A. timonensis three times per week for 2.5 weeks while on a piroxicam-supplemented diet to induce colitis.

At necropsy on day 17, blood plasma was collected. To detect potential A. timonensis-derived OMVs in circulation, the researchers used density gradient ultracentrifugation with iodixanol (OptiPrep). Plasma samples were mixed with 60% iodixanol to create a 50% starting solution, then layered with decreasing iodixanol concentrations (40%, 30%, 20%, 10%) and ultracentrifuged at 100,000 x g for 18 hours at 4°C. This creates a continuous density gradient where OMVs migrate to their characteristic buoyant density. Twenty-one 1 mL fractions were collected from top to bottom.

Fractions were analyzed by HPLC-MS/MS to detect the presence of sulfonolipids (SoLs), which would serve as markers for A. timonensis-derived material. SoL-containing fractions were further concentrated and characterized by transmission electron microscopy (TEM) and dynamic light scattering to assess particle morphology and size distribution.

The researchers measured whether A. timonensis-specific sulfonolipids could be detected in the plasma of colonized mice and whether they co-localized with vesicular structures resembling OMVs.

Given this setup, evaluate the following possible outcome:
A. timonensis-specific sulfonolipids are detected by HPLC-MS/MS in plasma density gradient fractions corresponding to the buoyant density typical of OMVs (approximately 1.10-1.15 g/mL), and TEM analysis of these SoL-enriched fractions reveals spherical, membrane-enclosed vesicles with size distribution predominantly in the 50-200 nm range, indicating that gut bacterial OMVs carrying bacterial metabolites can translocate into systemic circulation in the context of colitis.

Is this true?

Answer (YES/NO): NO